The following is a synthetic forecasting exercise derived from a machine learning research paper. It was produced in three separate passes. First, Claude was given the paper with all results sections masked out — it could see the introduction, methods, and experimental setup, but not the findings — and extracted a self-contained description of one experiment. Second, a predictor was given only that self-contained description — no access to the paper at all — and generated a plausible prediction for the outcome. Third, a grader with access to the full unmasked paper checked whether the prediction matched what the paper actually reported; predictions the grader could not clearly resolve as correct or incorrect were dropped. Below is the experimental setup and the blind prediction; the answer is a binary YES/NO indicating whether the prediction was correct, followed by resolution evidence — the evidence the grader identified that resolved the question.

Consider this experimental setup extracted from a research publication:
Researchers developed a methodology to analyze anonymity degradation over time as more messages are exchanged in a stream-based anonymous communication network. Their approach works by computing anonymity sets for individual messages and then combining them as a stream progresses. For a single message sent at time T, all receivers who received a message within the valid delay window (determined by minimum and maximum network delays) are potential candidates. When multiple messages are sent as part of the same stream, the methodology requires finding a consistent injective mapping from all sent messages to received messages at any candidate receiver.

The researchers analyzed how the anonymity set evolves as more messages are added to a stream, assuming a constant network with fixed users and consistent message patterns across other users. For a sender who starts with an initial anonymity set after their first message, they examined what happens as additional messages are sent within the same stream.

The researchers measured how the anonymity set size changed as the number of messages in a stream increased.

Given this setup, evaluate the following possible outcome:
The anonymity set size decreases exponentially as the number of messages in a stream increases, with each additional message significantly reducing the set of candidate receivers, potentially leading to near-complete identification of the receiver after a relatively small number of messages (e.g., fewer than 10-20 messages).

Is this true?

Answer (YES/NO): NO